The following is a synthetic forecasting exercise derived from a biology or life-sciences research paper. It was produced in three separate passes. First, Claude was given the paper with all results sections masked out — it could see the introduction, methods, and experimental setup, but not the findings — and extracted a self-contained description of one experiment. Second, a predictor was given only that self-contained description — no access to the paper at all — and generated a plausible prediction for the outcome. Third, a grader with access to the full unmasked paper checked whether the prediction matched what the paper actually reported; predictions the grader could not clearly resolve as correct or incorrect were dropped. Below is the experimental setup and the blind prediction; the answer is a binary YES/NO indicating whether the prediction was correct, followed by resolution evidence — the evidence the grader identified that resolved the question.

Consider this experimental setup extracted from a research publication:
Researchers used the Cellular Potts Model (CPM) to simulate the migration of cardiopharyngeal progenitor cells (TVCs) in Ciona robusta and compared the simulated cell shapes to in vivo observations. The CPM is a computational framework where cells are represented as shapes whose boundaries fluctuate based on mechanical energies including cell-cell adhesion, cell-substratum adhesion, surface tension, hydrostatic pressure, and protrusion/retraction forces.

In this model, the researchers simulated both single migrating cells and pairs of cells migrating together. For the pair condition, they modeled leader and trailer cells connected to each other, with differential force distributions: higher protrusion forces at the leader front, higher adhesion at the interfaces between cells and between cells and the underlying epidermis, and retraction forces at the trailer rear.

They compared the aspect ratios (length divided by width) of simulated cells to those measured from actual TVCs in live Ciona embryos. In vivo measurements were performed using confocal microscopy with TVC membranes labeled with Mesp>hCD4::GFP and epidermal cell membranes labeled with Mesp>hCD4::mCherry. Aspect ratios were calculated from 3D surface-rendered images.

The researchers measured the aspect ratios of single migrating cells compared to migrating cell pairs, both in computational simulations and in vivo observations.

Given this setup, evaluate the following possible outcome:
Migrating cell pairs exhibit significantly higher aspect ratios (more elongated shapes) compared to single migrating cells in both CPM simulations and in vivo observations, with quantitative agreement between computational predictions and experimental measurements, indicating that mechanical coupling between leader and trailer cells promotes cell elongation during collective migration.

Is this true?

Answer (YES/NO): NO